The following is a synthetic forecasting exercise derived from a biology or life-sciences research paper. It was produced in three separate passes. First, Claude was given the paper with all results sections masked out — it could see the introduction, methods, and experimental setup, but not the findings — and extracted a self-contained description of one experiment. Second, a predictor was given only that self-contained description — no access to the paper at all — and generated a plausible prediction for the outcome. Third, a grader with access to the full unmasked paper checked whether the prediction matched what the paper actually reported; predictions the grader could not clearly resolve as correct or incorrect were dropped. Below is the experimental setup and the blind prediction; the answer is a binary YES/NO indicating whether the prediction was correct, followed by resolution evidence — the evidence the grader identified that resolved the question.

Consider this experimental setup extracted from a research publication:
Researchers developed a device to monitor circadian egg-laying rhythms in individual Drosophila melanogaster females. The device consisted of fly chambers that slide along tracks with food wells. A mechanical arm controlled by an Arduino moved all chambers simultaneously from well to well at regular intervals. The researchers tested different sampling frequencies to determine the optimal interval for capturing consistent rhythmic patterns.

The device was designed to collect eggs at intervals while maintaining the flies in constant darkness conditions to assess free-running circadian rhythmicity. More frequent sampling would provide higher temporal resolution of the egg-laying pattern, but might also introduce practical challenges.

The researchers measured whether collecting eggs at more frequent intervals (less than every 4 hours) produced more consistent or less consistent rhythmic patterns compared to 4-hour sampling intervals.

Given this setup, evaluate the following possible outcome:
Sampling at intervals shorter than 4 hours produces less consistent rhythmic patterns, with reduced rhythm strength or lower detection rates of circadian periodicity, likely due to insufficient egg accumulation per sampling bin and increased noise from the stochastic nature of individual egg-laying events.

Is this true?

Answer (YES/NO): YES